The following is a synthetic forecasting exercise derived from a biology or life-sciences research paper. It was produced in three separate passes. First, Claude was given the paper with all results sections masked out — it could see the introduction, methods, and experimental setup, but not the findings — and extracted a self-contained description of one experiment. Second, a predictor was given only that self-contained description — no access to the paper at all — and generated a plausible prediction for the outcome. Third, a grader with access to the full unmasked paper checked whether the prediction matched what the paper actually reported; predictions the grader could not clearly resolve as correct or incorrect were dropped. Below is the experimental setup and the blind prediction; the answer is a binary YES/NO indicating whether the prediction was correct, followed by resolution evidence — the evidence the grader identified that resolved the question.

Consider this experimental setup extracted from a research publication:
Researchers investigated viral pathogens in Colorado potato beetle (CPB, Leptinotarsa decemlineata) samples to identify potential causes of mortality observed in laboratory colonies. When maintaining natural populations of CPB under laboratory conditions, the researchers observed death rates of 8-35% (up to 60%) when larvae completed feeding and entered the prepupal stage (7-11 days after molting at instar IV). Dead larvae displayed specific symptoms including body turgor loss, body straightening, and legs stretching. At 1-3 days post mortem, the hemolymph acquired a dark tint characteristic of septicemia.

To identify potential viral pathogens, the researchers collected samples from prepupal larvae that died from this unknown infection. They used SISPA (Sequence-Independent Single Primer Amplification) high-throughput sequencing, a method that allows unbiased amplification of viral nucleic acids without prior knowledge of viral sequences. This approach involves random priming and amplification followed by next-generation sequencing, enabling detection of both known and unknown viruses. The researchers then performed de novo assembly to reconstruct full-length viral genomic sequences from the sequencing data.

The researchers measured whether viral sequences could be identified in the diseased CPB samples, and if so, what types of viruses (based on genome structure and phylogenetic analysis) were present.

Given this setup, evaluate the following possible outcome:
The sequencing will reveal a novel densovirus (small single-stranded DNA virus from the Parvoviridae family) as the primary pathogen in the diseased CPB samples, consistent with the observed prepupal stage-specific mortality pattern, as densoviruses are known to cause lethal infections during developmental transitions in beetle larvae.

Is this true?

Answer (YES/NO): NO